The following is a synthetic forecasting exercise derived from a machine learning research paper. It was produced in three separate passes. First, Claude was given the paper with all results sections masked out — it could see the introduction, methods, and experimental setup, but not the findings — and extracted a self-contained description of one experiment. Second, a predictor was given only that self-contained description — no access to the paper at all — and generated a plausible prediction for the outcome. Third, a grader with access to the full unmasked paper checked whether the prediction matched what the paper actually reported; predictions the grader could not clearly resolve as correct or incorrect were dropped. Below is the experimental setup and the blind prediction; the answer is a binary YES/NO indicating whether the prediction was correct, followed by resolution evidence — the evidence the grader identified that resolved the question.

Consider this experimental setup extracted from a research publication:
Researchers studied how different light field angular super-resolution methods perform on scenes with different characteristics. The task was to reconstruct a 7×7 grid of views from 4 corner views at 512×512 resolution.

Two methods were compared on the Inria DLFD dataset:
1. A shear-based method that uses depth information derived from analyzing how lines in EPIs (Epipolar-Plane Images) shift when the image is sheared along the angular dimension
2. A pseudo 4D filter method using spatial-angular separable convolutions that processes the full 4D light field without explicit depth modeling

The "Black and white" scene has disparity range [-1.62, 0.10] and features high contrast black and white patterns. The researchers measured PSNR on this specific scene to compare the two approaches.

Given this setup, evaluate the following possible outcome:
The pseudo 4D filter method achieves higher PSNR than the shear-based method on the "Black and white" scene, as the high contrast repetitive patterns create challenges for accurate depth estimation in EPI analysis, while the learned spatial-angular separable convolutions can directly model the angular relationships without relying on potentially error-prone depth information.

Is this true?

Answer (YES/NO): NO